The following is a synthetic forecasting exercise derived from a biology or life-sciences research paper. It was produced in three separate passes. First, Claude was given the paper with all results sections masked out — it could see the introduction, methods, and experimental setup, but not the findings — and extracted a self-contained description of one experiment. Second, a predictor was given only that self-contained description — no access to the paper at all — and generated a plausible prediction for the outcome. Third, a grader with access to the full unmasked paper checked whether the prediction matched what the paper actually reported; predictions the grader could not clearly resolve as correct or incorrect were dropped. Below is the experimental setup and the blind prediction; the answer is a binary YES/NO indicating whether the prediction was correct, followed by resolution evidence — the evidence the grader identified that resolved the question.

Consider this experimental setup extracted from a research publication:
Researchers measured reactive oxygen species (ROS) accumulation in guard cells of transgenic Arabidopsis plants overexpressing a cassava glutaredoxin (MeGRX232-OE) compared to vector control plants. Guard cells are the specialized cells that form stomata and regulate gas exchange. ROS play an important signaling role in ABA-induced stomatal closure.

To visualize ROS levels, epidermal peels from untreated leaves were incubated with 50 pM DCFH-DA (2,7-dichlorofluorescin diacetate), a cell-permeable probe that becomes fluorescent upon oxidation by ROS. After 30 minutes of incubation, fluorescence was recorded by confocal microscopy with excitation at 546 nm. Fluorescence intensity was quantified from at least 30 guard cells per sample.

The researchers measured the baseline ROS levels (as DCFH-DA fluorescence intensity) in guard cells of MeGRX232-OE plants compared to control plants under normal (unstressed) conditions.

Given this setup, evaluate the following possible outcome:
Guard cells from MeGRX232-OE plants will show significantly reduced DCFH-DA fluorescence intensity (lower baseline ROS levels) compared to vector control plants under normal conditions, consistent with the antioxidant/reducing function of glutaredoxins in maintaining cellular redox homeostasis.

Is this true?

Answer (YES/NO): NO